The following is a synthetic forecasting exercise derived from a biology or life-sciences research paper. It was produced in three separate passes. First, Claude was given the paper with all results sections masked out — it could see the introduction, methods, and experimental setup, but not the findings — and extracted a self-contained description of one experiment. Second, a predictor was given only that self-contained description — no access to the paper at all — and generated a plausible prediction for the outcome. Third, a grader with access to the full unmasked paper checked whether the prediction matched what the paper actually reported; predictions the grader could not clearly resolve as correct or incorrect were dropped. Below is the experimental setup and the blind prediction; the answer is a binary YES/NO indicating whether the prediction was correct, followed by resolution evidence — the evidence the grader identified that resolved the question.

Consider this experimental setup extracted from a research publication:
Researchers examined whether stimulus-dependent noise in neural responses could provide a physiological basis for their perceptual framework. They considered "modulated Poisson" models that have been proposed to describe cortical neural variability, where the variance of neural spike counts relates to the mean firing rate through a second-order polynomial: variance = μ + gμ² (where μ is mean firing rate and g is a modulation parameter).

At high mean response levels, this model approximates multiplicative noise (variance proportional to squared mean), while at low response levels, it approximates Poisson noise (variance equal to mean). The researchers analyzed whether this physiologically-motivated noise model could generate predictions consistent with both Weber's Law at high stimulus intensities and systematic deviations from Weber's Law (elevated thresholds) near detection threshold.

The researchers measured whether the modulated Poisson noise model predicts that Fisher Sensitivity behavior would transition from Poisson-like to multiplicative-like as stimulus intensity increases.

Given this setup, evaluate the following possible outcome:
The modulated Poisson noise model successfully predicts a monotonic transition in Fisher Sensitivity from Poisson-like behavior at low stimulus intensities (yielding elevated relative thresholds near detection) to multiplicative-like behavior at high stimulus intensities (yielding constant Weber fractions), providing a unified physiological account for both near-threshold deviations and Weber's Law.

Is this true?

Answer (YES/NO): YES